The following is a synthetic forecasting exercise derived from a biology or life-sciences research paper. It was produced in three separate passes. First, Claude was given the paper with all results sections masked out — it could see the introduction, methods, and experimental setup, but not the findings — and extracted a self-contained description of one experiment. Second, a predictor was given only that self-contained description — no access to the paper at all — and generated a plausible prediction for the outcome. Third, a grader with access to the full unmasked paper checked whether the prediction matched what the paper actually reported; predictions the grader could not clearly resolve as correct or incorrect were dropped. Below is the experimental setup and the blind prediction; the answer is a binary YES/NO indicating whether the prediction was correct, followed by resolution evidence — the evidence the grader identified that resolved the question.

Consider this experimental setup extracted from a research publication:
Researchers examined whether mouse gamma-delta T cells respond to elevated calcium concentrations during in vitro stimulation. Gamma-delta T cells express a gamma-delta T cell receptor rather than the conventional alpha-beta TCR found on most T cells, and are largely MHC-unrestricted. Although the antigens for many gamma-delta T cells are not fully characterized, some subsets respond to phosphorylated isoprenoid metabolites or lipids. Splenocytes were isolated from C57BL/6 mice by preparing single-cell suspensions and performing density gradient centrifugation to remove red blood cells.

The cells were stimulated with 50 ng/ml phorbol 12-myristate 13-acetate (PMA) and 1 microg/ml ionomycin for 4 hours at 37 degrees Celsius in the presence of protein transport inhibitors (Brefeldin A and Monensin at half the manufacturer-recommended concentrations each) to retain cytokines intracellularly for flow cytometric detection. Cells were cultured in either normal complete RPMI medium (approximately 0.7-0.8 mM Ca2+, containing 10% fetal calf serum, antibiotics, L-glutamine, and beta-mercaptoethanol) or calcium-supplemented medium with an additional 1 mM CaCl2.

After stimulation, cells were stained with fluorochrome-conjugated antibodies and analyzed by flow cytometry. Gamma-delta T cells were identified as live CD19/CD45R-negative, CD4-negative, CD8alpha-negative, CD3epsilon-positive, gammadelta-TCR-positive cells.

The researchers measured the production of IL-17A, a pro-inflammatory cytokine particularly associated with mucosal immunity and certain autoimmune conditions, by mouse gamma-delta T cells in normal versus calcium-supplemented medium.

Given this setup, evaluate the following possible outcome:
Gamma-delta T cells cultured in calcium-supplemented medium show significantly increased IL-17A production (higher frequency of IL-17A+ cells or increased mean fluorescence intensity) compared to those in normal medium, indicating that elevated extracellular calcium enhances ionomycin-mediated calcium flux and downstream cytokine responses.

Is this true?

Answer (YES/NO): NO